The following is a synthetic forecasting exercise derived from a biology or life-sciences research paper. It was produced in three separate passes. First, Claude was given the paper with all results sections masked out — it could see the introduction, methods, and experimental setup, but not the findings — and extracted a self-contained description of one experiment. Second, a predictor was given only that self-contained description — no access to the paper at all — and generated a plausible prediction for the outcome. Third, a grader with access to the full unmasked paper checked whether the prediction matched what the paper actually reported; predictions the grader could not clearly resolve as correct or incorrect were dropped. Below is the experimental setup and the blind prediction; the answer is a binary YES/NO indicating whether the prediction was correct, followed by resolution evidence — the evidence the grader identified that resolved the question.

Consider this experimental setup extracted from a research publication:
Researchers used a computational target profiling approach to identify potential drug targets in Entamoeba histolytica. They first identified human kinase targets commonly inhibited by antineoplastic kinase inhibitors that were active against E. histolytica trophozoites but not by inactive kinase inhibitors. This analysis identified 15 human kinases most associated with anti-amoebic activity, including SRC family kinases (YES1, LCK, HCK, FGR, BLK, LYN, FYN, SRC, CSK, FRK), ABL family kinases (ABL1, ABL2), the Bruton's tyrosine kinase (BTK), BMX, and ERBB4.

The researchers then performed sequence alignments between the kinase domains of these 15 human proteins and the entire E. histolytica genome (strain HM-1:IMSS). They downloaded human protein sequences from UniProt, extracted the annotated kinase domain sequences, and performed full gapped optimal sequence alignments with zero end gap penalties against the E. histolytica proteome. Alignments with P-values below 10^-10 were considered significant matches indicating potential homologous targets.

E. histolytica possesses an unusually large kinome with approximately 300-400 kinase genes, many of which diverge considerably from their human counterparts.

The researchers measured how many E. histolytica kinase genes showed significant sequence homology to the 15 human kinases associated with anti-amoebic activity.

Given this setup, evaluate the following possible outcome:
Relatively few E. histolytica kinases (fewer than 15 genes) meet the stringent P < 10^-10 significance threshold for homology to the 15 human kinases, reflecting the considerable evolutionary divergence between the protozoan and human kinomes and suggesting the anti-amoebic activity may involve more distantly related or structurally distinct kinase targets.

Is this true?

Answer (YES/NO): NO